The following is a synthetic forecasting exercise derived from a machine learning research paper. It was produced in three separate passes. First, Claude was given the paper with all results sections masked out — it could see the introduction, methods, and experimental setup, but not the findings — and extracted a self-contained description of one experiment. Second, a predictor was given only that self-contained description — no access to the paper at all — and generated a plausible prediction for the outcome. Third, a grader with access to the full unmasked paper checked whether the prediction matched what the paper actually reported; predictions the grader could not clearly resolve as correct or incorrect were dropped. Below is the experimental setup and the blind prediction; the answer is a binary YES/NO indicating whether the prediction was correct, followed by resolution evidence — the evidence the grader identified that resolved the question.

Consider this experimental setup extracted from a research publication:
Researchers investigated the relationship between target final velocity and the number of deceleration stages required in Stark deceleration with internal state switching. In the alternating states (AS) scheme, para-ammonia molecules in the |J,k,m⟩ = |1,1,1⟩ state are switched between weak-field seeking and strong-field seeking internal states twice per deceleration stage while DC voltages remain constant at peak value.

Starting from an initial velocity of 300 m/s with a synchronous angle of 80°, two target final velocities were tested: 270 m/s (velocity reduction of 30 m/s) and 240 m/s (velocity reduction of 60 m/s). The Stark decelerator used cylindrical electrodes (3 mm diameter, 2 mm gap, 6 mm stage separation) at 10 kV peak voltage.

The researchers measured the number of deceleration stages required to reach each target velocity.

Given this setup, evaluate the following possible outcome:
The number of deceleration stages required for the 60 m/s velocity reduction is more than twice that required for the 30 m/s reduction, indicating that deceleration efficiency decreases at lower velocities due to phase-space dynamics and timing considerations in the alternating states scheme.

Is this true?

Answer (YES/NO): NO